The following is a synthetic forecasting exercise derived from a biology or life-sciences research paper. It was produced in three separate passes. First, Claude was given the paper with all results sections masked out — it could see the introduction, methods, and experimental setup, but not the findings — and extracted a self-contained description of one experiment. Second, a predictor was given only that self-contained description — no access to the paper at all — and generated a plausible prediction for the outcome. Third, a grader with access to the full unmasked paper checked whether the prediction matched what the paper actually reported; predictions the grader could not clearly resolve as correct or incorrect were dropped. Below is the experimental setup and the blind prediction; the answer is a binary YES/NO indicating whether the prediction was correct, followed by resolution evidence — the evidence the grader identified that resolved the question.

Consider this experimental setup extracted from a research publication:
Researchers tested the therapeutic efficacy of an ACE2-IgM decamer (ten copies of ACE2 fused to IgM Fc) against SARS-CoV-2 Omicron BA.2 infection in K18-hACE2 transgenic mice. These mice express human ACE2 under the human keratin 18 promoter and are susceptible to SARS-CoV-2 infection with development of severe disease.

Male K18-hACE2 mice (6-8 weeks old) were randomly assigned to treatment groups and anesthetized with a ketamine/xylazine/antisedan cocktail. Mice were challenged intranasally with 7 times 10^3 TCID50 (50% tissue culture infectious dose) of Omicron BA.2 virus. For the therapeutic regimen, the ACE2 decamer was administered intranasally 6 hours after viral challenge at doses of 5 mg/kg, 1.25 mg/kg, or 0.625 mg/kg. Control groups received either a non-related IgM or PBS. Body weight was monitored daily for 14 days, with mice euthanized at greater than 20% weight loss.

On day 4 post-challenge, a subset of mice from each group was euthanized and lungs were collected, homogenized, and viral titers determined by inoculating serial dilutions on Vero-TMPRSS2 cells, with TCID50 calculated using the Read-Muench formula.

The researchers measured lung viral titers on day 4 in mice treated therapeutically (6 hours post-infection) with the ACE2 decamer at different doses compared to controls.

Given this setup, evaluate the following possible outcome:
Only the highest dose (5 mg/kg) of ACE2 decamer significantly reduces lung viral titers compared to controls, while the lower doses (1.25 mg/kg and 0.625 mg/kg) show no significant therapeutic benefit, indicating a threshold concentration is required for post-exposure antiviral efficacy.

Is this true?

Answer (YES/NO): NO